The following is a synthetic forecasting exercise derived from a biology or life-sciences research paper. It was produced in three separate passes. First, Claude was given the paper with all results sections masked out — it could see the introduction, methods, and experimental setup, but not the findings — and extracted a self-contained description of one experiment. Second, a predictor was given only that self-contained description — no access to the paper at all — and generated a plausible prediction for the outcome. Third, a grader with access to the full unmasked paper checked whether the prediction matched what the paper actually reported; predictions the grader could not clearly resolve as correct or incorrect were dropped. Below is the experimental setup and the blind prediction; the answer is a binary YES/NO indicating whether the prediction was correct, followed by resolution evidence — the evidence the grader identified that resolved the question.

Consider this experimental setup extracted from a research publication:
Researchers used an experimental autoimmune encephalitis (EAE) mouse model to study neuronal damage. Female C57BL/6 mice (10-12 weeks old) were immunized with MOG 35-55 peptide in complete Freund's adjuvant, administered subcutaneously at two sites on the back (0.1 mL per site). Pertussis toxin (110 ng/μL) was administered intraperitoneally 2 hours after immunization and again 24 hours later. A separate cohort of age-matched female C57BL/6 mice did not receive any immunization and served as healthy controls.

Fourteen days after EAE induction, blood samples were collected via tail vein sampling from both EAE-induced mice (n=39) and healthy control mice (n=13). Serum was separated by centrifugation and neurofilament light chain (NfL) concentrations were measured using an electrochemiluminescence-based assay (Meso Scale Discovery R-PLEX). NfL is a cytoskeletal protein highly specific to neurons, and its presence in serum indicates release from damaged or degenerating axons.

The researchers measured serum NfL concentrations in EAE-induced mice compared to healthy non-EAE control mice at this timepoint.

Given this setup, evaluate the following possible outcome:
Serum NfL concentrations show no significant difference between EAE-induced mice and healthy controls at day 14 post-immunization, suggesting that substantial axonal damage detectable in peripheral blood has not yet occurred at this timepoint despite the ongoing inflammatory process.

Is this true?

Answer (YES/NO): NO